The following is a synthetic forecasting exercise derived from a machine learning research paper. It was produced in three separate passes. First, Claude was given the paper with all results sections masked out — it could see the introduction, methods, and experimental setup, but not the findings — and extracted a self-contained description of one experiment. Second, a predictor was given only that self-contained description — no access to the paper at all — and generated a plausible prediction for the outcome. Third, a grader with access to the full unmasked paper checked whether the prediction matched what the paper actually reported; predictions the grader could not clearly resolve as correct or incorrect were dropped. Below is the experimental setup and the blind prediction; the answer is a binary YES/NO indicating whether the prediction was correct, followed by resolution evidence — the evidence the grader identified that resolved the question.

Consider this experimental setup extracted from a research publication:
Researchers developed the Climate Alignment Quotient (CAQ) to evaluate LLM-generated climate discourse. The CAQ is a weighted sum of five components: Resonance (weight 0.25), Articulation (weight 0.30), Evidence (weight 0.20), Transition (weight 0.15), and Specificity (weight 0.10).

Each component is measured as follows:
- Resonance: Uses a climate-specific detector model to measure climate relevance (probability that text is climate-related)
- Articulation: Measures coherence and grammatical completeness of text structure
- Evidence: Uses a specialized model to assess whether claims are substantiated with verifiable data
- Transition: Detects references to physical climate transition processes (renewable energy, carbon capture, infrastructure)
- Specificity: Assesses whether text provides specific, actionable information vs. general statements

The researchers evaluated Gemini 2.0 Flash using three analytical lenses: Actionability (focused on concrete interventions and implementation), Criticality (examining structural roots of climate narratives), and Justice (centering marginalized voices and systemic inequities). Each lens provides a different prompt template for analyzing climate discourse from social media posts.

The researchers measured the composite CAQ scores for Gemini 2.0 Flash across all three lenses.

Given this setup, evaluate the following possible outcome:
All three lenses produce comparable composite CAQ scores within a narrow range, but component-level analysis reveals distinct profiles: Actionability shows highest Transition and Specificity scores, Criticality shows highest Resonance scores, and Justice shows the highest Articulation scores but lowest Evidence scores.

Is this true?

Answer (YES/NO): NO